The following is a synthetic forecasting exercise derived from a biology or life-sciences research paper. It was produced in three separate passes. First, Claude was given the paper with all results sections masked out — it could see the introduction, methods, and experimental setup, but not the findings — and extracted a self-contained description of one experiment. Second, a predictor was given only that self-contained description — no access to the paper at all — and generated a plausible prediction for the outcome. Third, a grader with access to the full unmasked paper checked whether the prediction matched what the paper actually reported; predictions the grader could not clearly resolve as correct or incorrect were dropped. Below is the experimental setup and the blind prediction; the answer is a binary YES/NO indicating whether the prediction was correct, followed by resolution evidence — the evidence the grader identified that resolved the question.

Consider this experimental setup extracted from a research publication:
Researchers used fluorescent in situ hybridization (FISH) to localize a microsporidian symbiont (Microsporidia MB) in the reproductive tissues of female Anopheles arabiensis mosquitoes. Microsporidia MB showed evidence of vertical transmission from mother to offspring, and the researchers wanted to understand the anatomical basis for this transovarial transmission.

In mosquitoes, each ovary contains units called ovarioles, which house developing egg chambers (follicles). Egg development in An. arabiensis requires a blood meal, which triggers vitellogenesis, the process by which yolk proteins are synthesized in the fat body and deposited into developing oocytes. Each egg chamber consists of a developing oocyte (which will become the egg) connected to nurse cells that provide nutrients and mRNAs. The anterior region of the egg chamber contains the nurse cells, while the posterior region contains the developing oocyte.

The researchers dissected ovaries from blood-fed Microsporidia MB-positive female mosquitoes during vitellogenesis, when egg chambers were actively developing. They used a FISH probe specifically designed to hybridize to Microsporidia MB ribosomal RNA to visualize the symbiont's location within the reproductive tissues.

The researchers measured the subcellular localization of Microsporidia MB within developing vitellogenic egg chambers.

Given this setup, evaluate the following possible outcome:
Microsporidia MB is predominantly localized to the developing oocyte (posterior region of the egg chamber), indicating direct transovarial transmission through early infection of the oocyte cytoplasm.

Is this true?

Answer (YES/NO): YES